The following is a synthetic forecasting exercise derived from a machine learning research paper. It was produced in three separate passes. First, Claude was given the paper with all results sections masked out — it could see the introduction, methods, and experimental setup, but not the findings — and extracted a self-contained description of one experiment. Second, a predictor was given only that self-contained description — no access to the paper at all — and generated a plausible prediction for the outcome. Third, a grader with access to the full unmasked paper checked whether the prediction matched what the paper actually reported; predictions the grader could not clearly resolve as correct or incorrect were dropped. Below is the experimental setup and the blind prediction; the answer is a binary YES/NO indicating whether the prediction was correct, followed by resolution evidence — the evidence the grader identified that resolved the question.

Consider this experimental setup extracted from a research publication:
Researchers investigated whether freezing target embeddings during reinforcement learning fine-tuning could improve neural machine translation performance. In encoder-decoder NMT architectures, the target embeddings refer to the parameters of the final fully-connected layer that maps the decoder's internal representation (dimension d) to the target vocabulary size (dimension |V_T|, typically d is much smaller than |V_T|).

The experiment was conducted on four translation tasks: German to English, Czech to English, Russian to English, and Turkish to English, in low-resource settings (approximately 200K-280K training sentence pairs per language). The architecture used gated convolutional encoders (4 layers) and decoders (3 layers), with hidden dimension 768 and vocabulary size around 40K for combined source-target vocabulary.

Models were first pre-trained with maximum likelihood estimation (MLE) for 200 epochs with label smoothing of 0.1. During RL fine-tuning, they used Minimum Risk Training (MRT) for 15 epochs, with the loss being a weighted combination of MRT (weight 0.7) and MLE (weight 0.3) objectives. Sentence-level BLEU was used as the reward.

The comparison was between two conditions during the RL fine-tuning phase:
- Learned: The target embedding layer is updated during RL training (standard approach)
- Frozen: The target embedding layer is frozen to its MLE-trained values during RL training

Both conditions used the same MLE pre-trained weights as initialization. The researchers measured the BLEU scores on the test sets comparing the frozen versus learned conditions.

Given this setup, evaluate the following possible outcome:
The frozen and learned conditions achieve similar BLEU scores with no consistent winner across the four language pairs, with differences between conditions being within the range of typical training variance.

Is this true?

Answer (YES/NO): NO